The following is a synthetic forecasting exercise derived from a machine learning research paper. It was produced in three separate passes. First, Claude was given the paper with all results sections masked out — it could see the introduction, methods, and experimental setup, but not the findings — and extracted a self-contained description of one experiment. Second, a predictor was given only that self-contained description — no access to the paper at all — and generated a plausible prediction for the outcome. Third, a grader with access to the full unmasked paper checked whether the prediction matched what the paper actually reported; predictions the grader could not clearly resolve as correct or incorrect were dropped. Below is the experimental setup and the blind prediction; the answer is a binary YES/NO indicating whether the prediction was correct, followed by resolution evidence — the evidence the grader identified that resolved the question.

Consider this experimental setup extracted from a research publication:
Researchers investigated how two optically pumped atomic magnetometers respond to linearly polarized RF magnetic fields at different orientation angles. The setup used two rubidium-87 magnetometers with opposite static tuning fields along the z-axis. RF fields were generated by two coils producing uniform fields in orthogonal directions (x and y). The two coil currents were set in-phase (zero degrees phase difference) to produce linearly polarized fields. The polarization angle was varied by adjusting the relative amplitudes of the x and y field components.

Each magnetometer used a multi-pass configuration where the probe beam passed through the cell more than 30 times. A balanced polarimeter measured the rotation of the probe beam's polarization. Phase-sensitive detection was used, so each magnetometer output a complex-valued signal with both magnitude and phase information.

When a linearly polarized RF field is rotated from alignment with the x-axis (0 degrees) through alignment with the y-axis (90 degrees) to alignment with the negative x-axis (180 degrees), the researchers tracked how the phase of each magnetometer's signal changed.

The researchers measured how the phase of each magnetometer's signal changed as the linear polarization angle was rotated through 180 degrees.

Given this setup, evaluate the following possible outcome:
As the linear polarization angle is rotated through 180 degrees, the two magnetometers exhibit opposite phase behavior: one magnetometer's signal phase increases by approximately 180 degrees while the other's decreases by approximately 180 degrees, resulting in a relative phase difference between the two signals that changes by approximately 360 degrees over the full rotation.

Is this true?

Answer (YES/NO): YES